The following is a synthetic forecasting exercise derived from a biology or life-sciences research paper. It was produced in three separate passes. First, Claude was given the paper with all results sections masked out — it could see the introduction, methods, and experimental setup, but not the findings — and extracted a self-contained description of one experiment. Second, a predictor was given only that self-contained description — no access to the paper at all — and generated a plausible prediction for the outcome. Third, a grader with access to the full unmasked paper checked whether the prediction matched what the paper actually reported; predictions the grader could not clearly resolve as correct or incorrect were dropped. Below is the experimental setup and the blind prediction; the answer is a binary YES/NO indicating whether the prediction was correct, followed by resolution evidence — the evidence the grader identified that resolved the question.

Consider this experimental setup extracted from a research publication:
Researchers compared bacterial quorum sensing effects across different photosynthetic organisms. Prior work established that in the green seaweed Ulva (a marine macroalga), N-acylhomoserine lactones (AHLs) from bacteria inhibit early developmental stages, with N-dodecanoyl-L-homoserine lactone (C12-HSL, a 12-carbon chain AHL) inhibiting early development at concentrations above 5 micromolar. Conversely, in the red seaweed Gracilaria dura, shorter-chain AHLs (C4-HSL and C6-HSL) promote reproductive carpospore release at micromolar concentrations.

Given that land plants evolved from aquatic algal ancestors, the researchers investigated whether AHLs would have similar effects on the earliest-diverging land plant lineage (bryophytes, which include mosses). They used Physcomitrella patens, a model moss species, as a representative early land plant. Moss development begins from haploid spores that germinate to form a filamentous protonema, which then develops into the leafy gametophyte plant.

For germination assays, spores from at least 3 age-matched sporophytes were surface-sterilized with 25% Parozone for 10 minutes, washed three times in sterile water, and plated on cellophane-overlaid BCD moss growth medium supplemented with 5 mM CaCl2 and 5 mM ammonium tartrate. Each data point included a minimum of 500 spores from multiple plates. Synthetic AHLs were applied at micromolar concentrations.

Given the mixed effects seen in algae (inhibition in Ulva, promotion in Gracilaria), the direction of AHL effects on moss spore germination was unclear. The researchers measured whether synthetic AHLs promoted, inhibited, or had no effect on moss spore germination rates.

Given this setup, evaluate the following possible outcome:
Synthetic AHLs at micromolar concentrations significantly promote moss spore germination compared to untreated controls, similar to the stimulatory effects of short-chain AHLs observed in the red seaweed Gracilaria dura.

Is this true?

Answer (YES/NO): NO